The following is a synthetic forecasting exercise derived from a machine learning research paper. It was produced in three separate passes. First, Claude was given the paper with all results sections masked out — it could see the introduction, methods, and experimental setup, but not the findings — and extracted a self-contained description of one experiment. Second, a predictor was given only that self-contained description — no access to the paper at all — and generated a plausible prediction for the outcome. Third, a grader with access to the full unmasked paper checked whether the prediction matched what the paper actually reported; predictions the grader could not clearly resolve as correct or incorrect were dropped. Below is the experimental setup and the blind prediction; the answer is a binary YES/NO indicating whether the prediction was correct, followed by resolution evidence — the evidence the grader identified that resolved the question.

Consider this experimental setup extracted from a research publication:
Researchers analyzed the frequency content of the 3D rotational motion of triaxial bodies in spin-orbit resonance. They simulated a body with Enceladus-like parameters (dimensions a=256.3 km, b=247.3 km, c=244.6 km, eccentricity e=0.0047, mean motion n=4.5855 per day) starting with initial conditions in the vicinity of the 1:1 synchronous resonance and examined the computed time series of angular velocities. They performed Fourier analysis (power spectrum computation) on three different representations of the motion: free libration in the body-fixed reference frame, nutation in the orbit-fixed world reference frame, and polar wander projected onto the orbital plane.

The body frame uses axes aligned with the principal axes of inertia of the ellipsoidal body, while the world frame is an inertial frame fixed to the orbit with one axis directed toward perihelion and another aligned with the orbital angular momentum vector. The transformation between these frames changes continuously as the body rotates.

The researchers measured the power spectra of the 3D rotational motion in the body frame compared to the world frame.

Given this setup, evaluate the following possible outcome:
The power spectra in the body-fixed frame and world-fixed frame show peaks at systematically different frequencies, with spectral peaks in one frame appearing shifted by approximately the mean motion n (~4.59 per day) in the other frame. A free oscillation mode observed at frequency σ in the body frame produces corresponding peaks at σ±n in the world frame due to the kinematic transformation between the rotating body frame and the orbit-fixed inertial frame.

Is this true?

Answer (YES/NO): NO